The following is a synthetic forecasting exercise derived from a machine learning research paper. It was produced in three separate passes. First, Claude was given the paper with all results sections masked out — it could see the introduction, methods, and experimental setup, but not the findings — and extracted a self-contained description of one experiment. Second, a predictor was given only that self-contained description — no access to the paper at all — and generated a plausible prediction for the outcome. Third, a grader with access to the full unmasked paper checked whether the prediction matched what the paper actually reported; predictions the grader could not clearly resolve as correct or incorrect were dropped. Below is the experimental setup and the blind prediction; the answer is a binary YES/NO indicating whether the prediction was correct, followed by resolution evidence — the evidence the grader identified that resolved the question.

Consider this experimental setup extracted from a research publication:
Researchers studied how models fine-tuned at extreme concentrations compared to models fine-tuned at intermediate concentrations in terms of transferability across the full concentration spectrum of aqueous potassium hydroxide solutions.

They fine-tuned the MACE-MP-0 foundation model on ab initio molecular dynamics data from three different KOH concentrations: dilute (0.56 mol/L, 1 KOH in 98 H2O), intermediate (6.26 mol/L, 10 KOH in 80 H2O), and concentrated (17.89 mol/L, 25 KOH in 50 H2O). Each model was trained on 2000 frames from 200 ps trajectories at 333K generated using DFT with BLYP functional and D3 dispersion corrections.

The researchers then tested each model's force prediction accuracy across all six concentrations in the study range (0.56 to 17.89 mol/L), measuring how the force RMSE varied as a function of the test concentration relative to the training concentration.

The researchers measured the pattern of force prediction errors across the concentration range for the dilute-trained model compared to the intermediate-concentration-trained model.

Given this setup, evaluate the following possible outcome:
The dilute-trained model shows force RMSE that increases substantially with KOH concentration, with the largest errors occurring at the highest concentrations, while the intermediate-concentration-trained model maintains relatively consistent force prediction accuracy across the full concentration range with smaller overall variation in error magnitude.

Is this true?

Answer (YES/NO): YES